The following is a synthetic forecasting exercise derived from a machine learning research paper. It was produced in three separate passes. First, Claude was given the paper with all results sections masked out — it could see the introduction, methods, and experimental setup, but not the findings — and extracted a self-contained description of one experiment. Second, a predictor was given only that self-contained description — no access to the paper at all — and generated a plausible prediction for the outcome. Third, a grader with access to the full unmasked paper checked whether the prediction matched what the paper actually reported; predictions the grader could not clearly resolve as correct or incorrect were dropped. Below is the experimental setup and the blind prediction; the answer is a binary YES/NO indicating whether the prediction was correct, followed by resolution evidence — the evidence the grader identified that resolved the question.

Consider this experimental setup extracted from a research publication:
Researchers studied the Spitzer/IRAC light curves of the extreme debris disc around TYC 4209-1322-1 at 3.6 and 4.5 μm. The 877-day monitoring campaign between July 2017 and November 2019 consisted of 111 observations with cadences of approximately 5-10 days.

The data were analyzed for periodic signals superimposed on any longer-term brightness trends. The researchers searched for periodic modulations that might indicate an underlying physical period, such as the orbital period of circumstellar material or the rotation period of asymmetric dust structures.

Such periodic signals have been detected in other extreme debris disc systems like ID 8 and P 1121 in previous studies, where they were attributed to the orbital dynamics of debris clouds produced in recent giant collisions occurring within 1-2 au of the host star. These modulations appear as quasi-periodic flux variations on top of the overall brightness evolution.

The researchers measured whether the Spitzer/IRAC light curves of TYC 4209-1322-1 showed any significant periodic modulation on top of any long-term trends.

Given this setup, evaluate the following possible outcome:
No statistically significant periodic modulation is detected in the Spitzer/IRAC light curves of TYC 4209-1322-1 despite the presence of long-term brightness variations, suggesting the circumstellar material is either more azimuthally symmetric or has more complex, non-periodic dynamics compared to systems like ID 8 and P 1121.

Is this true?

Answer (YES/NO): NO